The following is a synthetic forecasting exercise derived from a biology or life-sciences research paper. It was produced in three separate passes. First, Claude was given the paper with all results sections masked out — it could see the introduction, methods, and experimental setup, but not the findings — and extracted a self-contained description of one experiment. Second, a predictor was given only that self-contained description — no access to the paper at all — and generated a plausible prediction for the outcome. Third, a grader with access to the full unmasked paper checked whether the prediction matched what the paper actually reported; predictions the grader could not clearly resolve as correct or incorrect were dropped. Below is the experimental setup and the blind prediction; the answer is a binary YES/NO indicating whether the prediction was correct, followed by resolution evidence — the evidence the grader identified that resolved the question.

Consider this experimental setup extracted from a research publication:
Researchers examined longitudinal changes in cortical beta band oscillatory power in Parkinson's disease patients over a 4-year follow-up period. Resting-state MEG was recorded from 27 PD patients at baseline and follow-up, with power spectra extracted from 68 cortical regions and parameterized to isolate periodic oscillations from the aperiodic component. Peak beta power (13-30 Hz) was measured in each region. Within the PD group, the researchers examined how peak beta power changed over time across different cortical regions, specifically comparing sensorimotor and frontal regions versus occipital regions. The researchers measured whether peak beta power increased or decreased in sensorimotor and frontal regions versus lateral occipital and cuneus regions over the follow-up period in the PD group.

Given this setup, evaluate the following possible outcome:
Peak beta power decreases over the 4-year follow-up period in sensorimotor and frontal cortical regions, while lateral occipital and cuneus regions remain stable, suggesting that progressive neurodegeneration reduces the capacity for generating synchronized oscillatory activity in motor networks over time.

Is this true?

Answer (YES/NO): NO